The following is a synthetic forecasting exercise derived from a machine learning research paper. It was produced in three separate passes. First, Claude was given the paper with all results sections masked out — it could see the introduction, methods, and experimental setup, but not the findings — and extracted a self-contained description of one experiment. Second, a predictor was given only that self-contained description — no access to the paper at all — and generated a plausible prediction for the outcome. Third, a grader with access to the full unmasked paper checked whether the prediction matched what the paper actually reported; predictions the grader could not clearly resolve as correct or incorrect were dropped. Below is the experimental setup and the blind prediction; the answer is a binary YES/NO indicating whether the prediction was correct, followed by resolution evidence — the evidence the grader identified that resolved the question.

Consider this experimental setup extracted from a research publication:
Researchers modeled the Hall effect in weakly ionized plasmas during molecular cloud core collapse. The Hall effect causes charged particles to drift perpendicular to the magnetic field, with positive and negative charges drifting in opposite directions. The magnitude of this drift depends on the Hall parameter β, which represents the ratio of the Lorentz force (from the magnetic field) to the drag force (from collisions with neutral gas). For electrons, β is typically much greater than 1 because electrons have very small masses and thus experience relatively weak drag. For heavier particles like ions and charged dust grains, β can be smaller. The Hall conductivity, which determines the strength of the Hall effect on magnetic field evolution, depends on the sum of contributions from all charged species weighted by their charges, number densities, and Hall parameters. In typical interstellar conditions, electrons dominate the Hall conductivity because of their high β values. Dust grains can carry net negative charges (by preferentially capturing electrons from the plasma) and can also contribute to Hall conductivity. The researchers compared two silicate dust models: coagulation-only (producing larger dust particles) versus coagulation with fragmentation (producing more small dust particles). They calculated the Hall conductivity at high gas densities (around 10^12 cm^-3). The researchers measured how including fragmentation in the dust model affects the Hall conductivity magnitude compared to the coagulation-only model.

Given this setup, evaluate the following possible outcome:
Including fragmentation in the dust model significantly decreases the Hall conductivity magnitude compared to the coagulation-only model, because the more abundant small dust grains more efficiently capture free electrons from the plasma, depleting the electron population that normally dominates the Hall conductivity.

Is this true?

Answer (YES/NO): YES